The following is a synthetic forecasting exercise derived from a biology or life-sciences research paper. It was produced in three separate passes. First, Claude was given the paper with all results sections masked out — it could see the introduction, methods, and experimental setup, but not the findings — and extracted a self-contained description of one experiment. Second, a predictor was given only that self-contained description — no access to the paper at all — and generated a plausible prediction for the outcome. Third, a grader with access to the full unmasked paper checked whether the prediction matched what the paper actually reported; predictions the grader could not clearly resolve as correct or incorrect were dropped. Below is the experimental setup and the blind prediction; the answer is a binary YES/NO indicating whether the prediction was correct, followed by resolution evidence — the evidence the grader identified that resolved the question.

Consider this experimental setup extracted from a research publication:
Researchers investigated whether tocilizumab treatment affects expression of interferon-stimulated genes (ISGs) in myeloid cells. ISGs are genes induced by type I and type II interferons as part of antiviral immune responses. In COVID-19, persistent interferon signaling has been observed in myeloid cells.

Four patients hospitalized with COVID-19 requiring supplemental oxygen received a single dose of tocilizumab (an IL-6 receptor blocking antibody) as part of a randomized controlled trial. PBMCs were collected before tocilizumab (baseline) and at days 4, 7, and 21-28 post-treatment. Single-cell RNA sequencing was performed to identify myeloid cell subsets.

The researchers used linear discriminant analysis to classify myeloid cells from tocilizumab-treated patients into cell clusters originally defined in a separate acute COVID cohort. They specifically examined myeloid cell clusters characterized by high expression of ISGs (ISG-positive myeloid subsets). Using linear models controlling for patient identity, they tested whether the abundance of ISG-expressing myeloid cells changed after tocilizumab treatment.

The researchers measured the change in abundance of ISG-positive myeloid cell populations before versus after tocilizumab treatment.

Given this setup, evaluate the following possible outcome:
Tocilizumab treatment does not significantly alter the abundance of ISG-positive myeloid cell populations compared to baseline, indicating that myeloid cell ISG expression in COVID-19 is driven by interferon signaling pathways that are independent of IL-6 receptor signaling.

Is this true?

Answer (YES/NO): NO